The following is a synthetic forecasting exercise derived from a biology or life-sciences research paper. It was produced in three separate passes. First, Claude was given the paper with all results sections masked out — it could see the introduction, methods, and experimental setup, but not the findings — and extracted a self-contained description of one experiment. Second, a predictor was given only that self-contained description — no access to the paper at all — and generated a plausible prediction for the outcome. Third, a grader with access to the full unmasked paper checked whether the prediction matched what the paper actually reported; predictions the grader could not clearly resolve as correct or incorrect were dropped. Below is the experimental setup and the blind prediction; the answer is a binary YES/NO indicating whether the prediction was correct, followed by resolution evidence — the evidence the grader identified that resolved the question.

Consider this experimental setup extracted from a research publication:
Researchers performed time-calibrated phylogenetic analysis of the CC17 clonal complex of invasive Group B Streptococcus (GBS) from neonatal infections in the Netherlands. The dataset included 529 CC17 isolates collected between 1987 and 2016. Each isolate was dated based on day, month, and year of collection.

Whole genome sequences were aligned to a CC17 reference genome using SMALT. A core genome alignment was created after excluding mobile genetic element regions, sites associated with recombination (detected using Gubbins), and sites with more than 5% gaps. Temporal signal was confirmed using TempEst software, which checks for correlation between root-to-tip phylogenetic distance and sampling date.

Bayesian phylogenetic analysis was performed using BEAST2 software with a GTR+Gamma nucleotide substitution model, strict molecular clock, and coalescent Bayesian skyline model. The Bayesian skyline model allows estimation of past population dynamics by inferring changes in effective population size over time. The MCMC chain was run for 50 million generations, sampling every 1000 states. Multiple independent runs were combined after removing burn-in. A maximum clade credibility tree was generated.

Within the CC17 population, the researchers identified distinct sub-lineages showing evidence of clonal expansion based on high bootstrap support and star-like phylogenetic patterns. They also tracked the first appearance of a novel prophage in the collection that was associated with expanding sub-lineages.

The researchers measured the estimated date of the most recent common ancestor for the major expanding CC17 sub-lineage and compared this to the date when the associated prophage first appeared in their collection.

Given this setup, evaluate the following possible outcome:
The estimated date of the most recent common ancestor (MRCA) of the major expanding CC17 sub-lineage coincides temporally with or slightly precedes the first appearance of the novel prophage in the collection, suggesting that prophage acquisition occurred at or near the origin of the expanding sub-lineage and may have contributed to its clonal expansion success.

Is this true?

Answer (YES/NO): NO